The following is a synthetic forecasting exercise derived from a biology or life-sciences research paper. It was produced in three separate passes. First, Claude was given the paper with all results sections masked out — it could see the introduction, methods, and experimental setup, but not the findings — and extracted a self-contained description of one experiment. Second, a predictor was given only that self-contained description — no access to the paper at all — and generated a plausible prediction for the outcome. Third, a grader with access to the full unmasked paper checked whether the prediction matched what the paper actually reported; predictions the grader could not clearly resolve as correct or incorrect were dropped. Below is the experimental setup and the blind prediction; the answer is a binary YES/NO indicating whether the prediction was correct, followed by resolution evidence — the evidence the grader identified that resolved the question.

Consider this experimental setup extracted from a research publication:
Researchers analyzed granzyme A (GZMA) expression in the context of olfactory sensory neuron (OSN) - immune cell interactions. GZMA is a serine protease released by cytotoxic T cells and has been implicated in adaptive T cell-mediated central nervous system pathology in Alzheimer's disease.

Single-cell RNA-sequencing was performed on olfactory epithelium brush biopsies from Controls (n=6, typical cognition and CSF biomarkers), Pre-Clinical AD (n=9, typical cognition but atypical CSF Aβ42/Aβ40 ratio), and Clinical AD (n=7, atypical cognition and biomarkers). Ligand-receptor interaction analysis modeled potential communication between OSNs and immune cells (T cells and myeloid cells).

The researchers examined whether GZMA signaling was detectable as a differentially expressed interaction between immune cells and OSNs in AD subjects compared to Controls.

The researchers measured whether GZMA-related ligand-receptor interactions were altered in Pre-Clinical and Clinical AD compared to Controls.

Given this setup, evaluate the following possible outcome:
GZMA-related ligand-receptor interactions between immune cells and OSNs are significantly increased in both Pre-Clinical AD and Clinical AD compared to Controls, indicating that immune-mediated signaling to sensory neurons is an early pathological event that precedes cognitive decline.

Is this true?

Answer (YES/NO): YES